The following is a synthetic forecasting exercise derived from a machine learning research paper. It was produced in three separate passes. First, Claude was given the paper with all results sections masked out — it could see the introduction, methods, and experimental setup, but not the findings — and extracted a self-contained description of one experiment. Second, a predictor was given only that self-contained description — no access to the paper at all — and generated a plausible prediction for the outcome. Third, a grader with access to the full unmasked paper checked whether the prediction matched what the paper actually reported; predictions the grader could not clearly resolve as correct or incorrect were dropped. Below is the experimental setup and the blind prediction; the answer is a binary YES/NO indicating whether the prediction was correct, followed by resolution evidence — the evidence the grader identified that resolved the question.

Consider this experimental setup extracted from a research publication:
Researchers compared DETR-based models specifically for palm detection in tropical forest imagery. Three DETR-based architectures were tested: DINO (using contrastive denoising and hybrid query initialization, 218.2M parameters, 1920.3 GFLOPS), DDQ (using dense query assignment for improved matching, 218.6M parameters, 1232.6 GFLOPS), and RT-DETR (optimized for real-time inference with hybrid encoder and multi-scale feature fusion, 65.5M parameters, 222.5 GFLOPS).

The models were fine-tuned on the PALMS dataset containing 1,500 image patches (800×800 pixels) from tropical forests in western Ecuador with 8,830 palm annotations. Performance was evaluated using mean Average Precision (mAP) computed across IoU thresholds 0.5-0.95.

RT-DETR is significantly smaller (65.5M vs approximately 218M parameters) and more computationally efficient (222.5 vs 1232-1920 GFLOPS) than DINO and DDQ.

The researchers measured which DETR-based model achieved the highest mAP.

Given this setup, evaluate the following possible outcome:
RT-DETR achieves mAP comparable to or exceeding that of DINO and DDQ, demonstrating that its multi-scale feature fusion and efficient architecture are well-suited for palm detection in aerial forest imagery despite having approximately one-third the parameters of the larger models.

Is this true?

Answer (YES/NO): YES